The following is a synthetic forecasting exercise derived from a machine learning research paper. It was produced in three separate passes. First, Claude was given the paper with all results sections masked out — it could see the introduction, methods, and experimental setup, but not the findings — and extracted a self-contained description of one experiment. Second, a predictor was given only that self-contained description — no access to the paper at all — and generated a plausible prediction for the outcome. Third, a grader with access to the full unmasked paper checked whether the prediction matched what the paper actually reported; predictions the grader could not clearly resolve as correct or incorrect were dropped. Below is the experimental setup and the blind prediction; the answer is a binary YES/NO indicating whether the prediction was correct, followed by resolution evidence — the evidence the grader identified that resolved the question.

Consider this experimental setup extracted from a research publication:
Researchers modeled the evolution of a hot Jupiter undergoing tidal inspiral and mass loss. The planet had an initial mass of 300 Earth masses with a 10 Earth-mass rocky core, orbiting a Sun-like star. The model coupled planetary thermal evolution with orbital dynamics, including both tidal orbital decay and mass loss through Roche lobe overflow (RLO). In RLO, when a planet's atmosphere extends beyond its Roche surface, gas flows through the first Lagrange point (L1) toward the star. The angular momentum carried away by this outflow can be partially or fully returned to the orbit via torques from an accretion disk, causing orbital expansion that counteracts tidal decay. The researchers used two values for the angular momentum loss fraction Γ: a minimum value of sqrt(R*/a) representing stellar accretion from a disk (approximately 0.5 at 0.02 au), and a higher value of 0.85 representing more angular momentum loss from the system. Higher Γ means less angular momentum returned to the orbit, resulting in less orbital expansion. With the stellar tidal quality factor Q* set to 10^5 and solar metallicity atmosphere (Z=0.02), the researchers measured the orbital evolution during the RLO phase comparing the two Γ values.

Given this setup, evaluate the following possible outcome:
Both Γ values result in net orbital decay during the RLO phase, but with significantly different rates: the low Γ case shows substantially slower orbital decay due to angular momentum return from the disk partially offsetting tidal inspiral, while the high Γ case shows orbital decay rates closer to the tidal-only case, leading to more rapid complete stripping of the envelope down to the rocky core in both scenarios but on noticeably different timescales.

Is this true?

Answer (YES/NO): NO